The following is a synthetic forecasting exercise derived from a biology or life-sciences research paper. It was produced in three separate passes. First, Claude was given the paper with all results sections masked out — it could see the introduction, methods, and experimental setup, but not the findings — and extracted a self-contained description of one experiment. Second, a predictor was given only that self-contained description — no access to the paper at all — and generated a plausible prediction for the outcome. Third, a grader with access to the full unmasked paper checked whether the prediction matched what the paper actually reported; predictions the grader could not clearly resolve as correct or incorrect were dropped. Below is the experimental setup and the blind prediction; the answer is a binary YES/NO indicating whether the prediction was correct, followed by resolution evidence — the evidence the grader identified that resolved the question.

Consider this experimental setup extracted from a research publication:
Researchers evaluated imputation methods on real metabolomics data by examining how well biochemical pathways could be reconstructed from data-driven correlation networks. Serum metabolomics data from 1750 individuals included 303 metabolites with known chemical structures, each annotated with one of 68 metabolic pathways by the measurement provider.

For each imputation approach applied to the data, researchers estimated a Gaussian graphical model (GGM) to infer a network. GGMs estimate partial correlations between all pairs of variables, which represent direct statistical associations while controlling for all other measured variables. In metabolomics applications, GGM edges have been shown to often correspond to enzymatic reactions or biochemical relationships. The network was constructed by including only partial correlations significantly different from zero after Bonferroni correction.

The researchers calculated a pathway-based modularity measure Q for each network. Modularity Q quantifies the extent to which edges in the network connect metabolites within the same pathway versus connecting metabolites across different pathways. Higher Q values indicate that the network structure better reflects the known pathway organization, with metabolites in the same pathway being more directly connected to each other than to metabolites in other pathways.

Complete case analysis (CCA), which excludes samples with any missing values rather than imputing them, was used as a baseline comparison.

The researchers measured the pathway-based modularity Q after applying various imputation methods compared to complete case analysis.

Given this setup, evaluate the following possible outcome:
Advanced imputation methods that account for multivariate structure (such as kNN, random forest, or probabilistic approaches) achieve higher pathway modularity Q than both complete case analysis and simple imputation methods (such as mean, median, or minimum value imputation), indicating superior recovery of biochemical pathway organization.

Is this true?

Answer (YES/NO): NO